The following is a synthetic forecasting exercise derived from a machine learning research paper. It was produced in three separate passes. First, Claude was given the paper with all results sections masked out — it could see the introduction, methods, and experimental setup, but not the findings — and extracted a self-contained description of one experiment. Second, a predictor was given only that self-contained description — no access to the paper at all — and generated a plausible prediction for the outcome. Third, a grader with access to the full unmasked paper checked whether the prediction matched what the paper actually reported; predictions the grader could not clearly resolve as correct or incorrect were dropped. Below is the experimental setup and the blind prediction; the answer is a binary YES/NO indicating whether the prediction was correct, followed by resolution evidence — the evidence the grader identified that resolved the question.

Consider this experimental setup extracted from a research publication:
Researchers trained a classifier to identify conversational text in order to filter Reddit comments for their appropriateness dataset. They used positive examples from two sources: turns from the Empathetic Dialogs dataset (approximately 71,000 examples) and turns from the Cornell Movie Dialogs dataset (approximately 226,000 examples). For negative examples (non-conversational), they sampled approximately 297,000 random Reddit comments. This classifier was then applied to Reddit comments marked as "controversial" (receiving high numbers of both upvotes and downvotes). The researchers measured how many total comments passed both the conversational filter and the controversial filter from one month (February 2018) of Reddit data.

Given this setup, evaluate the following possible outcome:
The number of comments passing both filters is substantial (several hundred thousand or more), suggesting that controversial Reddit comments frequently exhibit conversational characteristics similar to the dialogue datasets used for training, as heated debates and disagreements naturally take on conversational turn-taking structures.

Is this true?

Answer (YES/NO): NO